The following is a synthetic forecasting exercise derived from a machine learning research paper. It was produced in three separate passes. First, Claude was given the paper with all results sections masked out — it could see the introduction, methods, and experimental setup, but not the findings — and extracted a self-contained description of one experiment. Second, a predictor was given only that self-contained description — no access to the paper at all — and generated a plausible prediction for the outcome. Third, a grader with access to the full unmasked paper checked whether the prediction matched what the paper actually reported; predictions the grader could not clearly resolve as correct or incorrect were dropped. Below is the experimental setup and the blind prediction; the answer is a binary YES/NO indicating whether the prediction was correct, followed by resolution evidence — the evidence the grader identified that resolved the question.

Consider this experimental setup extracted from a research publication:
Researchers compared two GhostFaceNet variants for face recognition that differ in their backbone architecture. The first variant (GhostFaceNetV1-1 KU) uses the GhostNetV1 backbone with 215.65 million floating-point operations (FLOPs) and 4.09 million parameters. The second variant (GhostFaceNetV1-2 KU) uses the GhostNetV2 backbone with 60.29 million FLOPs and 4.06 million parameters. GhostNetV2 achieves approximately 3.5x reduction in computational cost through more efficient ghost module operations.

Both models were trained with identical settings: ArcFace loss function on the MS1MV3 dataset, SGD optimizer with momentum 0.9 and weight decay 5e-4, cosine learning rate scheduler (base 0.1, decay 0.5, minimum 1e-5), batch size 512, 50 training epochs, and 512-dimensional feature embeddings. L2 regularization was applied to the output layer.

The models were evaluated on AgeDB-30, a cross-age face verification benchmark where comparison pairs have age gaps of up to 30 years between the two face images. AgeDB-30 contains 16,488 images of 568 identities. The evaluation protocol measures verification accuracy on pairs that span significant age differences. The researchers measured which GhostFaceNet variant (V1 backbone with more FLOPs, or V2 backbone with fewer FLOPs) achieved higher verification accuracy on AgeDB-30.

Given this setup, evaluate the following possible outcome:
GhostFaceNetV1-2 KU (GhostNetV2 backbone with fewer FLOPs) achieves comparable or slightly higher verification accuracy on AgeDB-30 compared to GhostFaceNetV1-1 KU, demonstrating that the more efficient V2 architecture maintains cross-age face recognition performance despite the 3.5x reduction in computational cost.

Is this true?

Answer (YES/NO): NO